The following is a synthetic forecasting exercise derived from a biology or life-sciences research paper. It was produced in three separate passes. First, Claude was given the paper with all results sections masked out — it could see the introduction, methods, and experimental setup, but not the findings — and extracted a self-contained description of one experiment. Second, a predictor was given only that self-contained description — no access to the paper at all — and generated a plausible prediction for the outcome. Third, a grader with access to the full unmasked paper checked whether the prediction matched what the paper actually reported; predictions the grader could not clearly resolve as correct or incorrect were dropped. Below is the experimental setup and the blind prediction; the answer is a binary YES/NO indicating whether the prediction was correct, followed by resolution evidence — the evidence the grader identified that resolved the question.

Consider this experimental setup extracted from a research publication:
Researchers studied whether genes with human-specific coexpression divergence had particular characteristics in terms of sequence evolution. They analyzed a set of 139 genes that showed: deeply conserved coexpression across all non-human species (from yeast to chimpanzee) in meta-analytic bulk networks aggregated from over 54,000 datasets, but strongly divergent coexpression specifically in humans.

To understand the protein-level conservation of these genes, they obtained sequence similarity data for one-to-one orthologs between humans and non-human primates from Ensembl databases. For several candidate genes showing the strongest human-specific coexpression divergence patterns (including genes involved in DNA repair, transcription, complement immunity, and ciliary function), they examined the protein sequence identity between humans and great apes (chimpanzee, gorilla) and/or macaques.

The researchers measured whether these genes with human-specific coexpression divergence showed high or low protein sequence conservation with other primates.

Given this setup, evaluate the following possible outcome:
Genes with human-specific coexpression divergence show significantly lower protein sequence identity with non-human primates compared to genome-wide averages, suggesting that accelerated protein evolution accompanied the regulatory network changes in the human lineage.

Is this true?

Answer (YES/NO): NO